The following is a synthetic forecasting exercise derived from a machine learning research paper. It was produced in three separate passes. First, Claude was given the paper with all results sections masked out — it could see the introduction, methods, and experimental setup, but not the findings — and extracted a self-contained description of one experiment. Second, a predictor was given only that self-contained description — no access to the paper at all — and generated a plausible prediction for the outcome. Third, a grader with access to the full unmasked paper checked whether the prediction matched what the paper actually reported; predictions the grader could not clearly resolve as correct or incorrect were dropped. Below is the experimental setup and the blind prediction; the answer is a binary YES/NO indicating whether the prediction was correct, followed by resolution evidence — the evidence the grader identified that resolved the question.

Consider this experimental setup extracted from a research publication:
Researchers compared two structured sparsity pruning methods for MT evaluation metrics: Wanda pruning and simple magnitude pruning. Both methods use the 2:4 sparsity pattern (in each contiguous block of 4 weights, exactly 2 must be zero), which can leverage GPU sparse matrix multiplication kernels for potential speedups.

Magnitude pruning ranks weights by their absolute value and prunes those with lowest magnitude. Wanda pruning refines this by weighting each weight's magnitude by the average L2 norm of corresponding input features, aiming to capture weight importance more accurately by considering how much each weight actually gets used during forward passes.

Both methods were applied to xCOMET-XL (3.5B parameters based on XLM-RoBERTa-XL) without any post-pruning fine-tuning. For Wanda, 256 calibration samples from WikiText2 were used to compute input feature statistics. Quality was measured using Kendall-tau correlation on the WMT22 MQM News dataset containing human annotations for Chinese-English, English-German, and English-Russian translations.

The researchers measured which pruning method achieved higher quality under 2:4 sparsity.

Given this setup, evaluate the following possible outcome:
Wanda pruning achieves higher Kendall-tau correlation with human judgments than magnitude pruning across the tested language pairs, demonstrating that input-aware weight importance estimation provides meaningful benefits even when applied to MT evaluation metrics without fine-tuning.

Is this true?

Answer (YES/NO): NO